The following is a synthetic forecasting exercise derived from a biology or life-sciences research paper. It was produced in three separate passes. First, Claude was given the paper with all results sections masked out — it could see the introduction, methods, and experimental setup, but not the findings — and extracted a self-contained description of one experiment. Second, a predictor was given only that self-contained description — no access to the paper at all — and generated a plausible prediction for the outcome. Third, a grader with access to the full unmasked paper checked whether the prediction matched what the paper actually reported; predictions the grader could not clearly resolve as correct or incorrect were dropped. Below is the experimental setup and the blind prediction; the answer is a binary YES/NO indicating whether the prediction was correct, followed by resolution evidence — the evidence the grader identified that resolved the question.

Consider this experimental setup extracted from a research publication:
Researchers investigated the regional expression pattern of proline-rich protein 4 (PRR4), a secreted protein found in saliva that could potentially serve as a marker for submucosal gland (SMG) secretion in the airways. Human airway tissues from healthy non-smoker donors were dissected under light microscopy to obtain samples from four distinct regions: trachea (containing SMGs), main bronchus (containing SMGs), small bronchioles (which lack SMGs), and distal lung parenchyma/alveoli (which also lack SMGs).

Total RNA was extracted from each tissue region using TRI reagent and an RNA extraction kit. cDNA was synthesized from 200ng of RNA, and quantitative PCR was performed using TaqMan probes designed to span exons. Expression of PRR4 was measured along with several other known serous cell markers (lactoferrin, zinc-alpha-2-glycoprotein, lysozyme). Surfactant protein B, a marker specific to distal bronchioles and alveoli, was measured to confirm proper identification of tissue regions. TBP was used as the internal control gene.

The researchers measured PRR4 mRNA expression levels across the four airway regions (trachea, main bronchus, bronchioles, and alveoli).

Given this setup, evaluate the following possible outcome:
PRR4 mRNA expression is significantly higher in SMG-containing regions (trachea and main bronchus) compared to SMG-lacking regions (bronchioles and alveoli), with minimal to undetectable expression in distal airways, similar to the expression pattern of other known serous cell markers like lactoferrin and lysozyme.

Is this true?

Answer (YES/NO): NO